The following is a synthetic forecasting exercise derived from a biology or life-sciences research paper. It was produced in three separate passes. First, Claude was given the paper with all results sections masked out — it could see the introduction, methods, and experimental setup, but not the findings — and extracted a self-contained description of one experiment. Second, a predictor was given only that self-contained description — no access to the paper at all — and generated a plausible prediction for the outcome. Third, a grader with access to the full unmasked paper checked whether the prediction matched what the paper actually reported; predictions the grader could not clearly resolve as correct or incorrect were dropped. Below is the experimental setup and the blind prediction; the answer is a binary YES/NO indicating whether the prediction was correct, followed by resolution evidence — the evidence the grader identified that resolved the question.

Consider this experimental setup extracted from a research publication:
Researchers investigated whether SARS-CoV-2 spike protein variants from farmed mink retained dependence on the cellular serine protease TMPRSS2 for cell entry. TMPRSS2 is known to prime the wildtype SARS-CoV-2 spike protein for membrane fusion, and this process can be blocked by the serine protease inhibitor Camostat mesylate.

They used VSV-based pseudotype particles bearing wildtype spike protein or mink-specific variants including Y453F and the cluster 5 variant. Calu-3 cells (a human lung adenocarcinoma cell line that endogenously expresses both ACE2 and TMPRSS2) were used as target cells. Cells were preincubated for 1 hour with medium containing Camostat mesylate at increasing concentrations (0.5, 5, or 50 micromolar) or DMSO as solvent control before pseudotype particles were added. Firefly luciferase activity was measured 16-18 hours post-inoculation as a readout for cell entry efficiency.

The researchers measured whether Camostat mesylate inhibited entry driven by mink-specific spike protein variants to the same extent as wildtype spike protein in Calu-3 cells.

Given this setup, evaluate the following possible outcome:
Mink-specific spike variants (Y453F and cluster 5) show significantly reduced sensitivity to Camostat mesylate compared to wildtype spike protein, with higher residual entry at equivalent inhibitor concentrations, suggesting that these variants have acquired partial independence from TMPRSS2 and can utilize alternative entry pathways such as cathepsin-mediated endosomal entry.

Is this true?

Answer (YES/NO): NO